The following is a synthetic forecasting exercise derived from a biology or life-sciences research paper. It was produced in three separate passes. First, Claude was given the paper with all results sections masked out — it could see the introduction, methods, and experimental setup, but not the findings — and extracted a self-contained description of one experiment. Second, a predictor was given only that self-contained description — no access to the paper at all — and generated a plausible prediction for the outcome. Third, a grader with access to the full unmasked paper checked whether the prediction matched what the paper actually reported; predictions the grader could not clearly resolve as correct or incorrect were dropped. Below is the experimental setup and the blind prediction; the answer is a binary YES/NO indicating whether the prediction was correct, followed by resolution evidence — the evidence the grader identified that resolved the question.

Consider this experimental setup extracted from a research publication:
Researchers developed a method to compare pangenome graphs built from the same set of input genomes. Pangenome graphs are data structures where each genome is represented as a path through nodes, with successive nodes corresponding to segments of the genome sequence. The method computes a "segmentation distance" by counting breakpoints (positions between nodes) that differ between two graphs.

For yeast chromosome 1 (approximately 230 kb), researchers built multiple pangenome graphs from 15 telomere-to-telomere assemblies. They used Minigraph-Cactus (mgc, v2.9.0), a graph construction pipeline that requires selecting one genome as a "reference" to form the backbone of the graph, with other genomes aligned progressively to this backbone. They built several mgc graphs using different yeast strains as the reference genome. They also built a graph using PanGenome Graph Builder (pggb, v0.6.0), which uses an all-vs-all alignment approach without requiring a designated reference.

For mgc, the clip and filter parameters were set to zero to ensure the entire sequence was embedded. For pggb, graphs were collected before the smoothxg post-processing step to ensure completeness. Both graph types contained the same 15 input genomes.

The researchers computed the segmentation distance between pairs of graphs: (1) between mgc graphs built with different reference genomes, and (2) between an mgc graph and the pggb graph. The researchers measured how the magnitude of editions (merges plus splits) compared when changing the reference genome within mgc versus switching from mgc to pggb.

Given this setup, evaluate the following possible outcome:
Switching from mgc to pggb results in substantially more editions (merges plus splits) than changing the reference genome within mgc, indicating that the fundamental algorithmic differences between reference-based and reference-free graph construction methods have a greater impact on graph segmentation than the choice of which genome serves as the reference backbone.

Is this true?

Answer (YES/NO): NO